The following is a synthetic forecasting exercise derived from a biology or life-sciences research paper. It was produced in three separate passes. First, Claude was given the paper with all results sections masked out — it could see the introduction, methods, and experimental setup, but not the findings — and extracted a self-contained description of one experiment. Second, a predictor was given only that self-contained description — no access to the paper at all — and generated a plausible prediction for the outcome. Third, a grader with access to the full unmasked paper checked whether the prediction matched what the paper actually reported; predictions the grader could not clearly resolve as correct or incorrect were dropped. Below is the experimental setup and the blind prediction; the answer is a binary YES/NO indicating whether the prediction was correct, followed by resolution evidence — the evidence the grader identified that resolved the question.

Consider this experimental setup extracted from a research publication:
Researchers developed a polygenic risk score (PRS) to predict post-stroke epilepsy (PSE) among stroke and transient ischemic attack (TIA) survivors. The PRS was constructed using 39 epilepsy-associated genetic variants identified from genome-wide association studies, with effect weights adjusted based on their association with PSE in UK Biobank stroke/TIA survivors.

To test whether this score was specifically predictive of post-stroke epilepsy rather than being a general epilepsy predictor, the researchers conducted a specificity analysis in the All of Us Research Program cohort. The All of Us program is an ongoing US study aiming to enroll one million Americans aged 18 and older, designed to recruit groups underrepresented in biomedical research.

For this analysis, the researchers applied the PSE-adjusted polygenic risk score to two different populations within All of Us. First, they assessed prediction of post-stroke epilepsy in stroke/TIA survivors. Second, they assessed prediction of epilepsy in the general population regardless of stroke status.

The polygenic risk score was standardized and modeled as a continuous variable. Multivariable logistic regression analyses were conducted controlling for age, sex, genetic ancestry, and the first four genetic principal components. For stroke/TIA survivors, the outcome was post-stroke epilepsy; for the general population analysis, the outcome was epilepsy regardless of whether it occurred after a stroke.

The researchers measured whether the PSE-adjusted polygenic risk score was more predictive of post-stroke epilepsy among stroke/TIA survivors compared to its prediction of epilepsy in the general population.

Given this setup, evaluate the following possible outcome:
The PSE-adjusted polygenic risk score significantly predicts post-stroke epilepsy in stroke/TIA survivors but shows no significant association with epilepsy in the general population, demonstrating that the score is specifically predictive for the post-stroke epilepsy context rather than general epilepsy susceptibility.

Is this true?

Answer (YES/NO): YES